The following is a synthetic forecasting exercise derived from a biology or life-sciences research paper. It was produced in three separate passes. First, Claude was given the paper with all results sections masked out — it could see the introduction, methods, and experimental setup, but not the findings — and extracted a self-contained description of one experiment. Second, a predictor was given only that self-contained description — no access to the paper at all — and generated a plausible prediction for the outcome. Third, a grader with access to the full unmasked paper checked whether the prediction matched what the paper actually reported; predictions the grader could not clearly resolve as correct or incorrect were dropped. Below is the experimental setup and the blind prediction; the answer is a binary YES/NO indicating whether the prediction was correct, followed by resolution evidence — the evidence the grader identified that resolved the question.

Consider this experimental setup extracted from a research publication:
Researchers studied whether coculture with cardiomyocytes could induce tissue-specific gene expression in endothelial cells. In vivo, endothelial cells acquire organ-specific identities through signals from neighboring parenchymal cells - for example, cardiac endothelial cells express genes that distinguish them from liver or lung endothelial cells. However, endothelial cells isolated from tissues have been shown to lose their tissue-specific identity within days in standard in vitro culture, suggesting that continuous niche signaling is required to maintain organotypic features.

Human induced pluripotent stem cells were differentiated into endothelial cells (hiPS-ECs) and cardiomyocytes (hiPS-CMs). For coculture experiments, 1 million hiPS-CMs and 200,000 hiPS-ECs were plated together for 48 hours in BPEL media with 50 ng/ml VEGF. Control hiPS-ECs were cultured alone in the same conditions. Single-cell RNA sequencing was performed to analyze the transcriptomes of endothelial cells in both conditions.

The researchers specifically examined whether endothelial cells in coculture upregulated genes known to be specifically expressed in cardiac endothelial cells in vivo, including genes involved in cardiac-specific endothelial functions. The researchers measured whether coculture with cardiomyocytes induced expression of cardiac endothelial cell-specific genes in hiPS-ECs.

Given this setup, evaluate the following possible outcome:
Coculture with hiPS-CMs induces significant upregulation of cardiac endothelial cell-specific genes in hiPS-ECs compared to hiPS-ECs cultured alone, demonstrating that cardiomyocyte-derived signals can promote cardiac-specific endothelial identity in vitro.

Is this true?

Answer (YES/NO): YES